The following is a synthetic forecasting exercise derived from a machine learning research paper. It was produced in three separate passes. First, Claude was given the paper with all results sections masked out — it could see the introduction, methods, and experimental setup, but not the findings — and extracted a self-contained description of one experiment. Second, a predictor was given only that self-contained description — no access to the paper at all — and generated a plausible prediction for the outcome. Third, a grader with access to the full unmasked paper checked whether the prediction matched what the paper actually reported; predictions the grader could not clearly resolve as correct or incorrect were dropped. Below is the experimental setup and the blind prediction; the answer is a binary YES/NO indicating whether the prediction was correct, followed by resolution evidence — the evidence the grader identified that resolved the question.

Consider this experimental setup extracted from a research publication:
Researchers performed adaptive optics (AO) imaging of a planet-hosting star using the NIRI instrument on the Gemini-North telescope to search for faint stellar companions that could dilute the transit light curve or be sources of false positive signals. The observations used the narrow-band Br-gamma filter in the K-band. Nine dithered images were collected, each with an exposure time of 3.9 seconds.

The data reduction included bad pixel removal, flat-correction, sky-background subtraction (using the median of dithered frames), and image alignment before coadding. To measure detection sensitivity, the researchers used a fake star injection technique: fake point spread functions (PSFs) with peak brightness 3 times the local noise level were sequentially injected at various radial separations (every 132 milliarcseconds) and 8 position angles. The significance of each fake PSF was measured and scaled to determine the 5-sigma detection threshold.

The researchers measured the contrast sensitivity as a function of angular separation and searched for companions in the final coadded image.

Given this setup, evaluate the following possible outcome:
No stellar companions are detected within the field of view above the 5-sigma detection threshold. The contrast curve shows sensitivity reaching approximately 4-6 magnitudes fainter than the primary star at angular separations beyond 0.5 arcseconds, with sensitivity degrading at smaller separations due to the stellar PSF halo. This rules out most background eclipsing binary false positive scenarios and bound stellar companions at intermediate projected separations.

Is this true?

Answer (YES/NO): YES